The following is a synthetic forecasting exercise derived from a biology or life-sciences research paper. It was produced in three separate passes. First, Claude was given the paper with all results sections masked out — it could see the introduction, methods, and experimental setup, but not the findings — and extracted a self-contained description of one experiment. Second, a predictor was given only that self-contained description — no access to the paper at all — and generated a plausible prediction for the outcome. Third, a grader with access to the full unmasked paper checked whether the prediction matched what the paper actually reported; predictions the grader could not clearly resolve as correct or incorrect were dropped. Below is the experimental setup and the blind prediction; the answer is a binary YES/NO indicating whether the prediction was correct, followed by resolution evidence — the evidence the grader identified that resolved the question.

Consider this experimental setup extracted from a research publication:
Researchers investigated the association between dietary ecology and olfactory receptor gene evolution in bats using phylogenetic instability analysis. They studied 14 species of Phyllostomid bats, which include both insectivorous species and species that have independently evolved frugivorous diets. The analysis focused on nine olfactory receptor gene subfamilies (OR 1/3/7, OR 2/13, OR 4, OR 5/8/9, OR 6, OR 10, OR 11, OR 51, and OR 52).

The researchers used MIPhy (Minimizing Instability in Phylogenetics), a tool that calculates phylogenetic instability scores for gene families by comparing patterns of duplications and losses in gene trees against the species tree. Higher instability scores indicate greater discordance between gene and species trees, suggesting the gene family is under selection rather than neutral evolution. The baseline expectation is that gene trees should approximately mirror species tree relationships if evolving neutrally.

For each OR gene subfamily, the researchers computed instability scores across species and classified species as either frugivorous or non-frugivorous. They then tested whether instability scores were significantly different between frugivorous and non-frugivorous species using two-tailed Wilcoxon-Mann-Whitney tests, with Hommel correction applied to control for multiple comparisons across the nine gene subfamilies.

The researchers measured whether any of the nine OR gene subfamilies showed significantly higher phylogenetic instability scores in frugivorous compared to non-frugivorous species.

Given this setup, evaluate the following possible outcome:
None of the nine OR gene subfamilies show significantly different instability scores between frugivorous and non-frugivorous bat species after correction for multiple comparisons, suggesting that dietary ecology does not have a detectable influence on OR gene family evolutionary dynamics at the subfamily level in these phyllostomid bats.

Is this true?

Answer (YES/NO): NO